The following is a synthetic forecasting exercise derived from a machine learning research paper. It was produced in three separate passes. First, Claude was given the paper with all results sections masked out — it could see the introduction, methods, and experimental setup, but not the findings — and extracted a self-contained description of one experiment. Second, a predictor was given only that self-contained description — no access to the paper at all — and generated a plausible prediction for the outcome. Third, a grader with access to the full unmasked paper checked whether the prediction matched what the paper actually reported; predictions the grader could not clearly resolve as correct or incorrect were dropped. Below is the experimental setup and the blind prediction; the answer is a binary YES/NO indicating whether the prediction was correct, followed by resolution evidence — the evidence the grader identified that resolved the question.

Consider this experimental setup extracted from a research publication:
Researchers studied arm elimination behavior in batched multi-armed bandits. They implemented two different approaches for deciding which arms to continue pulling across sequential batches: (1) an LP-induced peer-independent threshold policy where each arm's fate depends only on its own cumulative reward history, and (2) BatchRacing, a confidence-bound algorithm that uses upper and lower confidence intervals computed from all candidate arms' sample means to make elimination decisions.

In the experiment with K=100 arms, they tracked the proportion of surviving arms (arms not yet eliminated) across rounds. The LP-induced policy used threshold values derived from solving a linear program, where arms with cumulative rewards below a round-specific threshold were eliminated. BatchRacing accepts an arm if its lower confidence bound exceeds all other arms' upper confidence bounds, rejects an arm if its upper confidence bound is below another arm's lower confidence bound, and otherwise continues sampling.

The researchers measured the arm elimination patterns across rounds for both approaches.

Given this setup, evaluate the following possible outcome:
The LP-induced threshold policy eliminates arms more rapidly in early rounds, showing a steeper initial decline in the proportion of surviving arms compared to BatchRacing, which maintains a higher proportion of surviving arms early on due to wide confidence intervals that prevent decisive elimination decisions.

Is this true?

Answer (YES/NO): YES